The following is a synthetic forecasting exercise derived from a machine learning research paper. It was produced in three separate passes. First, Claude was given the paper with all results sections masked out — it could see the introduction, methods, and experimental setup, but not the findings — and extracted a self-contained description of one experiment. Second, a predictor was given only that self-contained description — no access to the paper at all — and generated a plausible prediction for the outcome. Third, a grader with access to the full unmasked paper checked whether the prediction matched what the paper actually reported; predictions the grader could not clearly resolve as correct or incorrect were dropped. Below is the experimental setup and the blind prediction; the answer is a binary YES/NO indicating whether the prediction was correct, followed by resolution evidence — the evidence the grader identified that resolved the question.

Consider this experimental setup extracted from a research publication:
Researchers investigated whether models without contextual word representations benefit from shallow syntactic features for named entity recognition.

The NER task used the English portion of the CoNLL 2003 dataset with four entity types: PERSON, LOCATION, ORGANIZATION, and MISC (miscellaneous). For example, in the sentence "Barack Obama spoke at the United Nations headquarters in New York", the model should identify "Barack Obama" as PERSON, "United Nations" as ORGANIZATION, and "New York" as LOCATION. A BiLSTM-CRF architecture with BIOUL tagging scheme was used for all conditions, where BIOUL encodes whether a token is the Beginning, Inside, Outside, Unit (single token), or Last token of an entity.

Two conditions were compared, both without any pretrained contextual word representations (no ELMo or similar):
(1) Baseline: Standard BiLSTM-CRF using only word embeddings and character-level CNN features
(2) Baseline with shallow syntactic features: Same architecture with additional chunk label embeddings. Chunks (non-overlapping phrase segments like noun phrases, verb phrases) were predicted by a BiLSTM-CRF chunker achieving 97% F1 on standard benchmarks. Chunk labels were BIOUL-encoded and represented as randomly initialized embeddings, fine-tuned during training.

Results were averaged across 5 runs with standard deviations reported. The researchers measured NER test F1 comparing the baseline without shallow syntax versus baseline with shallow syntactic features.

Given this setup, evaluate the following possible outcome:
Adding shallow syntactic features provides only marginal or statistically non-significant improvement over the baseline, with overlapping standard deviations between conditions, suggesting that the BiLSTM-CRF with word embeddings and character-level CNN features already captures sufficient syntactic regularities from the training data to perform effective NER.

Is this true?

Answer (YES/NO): NO